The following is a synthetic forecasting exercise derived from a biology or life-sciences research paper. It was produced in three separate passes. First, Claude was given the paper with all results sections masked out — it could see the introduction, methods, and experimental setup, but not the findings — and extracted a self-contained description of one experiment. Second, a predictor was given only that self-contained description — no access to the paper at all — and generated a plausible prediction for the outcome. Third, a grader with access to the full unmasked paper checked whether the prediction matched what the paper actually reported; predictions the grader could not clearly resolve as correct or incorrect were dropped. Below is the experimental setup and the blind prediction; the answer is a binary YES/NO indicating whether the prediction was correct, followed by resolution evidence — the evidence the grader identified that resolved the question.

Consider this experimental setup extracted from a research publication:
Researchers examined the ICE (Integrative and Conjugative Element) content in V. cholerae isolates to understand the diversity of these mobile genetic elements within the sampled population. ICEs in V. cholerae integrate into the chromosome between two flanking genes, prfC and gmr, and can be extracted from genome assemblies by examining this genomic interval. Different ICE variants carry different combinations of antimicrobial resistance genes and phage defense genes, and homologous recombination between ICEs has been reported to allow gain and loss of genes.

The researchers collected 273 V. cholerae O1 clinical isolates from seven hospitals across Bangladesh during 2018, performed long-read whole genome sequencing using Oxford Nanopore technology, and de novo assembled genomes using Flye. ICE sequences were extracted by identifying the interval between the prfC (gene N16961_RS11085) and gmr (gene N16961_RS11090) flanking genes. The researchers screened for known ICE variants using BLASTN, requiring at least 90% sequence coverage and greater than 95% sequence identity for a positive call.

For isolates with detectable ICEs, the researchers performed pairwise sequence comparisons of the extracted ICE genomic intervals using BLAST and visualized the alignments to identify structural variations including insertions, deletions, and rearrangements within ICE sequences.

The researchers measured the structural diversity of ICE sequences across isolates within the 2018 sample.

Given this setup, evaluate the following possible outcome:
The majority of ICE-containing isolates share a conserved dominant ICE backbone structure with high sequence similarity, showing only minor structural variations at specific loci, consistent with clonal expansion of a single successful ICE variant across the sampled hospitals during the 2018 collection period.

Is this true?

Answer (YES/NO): NO